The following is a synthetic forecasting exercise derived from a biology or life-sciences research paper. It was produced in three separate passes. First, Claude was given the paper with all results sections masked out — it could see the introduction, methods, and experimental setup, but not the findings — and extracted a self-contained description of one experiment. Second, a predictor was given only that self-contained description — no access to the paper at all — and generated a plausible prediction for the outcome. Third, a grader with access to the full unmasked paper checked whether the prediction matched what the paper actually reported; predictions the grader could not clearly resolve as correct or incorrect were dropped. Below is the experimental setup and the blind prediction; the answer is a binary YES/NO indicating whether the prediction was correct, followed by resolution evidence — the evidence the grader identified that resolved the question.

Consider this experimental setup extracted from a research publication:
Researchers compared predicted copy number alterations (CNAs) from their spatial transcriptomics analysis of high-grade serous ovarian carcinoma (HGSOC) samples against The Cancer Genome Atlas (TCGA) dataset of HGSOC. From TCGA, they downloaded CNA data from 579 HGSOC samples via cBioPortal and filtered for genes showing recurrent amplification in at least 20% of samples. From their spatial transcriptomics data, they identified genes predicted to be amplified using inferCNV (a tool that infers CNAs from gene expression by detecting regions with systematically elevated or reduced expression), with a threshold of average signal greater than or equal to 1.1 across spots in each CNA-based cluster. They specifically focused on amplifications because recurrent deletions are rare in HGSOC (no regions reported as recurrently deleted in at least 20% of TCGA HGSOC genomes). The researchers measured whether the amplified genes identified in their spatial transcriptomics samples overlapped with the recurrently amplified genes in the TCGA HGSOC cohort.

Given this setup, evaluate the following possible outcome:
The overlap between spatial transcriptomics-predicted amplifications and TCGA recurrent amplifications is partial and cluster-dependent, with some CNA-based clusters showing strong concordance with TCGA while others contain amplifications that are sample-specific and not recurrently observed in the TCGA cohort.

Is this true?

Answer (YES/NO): NO